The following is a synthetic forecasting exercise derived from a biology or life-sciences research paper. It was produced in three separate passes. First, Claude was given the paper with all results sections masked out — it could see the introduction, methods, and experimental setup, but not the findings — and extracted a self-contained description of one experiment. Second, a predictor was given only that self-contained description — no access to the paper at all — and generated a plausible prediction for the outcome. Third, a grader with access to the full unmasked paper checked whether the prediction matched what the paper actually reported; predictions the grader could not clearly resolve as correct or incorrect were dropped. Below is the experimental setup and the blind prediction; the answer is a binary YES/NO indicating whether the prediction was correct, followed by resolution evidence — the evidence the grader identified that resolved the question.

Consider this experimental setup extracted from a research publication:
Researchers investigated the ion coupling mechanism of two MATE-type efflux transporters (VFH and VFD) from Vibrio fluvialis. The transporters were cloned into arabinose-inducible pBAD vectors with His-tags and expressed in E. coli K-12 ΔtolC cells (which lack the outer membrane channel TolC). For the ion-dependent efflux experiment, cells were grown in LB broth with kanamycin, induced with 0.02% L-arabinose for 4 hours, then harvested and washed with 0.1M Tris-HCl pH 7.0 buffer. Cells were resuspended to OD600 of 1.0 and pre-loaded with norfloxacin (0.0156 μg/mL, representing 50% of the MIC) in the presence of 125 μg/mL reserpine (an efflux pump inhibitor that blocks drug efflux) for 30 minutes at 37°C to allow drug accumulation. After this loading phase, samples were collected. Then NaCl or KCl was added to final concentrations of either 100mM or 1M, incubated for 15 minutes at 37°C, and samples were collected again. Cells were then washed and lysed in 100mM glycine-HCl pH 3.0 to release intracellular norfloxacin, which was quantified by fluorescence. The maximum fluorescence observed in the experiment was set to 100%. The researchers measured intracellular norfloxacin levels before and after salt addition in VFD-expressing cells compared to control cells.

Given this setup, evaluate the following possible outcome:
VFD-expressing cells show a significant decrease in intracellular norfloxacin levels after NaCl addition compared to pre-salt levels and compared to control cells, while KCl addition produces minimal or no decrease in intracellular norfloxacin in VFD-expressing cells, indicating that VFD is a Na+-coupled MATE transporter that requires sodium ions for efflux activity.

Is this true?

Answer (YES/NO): NO